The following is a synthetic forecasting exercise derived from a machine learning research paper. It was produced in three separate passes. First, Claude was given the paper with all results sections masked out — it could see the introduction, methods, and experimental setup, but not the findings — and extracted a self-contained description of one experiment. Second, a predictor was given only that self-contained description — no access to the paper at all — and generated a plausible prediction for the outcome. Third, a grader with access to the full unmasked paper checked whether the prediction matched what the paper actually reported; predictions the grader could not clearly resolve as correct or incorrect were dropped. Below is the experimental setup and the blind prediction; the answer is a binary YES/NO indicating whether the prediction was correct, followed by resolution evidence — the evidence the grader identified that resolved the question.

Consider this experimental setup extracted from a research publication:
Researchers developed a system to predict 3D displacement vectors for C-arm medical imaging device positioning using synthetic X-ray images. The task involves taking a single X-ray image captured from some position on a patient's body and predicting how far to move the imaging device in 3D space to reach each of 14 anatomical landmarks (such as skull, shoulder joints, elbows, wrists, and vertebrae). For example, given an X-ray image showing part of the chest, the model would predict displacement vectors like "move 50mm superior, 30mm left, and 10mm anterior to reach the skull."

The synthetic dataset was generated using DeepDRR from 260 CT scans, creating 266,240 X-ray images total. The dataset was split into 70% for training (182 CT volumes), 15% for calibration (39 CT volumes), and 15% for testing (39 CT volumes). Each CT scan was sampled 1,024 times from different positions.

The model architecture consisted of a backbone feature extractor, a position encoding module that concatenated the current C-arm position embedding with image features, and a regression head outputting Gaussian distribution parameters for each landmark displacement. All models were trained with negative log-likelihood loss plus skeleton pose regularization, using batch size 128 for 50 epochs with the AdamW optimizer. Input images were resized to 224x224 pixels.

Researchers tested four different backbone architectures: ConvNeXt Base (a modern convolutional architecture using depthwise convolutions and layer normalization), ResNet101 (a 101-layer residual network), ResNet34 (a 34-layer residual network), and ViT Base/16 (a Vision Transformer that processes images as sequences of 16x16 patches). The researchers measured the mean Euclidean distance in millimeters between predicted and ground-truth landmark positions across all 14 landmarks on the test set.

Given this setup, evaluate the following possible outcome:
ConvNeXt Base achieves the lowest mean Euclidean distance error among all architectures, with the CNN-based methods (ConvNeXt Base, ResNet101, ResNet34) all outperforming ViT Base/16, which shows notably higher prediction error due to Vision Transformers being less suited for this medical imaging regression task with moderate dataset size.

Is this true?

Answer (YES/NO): NO